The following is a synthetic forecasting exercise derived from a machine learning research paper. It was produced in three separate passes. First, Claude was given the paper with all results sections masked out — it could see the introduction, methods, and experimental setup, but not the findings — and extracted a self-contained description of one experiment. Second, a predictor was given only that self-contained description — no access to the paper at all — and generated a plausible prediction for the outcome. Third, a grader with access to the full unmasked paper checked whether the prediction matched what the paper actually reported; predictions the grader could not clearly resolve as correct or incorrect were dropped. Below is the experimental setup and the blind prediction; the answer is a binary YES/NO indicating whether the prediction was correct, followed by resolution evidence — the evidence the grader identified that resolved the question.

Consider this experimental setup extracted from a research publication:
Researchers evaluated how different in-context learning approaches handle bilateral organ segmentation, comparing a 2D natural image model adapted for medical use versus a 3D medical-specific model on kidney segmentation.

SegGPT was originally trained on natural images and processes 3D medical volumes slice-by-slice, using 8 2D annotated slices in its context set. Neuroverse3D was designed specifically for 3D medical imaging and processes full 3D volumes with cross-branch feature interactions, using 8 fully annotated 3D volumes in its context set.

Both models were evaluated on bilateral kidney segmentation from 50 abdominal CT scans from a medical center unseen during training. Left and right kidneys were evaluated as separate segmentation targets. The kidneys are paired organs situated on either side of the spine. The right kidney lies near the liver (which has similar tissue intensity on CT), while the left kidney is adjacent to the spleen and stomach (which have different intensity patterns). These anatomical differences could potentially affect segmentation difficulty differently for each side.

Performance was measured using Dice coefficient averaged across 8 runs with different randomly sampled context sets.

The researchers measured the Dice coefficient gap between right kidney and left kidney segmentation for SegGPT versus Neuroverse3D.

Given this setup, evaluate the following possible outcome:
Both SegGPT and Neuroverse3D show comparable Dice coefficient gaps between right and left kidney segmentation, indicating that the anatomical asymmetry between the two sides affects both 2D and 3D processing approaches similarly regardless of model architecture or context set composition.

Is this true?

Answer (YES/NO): NO